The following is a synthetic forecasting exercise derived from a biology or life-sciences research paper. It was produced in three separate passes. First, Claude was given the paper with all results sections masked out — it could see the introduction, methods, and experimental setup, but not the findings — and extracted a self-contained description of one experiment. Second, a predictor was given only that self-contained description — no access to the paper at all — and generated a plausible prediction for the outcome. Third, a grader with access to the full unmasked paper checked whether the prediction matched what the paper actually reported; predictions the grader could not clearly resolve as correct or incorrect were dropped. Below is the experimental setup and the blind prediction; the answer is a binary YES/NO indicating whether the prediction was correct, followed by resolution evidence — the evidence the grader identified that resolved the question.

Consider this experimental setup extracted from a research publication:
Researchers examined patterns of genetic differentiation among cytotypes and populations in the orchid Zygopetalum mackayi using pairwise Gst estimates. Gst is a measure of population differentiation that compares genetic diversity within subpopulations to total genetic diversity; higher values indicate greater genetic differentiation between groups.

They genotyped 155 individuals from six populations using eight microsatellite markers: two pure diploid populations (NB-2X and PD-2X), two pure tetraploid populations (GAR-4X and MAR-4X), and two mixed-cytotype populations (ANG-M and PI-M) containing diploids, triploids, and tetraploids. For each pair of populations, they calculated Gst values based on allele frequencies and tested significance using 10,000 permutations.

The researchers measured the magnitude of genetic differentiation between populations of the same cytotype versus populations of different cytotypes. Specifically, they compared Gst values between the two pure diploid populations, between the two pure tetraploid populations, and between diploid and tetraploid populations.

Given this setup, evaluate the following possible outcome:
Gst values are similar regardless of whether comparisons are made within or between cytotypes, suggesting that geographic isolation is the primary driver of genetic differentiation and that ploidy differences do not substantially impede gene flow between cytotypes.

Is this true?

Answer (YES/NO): NO